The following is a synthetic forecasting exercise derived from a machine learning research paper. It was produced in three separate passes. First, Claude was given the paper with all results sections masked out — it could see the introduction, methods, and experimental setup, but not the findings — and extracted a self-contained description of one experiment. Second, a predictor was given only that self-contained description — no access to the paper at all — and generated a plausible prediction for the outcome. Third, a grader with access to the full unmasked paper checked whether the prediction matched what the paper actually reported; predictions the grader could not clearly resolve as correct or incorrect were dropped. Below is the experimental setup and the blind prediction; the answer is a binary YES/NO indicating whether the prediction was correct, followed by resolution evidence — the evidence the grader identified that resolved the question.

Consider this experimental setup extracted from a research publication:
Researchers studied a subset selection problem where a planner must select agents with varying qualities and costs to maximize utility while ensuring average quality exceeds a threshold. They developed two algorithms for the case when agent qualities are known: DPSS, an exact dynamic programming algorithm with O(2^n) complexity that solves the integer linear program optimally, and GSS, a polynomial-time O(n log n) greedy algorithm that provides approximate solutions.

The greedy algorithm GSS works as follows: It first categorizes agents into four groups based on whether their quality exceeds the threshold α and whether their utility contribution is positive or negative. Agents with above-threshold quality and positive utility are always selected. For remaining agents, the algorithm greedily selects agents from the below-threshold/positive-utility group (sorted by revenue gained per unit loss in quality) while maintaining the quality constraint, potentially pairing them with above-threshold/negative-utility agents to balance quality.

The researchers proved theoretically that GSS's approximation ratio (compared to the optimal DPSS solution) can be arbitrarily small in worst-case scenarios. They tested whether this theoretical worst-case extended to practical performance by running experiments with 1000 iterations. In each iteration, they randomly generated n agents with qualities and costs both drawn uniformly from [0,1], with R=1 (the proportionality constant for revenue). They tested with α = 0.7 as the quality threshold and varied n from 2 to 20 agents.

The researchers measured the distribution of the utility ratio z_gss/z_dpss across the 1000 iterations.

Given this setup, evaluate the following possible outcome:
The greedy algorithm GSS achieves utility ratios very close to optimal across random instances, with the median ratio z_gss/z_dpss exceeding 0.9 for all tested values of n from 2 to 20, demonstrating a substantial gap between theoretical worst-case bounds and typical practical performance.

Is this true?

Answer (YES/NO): YES